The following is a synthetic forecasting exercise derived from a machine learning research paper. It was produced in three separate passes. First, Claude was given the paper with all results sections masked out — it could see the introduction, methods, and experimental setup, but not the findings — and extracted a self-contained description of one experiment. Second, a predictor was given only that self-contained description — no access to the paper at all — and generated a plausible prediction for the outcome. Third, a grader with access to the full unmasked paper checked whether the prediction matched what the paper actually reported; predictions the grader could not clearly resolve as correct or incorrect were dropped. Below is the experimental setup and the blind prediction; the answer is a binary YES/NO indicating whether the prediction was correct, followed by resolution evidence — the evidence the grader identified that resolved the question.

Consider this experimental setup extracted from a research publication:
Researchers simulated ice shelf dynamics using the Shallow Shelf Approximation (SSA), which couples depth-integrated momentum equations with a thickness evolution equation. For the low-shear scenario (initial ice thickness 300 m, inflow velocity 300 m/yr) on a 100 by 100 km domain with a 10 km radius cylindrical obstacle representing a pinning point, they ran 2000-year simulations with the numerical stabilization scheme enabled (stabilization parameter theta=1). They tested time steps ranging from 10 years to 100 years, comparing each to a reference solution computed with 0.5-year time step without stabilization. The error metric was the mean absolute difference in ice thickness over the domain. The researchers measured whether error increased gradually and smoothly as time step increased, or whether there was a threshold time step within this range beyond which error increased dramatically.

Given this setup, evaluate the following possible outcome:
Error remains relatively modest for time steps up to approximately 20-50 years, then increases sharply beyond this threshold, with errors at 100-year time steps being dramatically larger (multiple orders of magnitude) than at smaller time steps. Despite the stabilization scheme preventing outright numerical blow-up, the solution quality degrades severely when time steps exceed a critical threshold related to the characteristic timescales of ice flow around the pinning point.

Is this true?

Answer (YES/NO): NO